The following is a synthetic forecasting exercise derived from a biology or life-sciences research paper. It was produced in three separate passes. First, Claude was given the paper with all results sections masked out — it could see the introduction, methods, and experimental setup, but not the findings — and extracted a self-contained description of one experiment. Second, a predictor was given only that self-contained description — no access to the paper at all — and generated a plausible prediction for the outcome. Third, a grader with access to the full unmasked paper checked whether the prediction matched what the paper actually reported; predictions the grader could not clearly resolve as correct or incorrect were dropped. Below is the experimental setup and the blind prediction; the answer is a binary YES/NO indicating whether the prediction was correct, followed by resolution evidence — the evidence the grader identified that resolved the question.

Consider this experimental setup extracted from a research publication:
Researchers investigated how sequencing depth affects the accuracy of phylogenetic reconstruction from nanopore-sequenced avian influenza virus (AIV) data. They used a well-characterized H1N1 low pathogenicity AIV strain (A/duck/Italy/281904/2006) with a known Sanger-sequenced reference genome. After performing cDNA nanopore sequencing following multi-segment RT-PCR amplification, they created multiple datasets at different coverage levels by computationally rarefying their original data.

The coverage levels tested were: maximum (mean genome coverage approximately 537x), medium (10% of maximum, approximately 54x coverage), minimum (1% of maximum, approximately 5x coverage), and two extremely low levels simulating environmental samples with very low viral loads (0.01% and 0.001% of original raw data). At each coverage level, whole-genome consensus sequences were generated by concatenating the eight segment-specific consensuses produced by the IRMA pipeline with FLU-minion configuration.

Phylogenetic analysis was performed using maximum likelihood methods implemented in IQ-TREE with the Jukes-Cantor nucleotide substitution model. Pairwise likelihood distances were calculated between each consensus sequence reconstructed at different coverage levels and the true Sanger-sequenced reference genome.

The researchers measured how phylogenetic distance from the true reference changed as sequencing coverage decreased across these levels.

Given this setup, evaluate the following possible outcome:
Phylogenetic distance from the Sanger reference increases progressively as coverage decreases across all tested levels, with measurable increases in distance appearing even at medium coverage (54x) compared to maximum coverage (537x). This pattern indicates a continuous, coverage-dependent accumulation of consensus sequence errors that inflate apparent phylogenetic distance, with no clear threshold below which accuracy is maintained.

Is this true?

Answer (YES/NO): NO